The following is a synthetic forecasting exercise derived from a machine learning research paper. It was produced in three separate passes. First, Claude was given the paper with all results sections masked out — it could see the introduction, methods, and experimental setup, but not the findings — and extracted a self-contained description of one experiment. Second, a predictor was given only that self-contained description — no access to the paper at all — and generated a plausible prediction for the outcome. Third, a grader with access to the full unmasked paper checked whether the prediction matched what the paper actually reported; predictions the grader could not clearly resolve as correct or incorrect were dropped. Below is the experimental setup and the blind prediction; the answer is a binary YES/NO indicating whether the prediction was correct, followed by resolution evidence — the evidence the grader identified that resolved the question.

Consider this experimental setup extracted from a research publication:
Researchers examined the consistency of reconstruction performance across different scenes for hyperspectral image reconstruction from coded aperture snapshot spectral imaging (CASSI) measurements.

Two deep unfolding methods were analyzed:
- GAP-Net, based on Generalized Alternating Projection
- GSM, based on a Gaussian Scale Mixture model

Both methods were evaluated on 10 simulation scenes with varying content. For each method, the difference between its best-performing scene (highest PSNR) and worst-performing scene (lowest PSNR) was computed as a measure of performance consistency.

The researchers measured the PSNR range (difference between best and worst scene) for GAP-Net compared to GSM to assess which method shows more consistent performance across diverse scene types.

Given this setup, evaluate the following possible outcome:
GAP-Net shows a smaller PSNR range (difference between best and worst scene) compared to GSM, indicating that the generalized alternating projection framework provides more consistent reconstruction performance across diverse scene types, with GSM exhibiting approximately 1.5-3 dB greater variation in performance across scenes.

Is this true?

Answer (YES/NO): NO